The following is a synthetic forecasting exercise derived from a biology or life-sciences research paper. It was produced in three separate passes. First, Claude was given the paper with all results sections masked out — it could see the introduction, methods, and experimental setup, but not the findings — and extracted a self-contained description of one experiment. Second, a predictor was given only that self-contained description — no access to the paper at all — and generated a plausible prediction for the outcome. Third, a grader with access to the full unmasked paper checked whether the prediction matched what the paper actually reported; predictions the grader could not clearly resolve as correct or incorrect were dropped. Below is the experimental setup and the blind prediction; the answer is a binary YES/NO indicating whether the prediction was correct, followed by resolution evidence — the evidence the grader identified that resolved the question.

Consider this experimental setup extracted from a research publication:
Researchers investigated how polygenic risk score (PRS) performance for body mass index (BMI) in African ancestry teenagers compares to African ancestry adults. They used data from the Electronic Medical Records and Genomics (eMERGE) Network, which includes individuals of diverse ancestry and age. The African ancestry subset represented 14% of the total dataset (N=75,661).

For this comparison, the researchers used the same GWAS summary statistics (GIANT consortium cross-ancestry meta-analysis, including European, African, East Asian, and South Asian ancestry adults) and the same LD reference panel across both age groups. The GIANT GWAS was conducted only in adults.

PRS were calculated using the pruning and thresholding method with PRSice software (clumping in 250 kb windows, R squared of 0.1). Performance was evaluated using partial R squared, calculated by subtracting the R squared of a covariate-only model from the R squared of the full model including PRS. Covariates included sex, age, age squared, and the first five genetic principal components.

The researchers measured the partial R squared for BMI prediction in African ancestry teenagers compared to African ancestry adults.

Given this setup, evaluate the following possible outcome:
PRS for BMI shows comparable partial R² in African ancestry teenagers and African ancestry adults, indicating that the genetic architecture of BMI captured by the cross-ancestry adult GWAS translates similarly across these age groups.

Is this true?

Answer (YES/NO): NO